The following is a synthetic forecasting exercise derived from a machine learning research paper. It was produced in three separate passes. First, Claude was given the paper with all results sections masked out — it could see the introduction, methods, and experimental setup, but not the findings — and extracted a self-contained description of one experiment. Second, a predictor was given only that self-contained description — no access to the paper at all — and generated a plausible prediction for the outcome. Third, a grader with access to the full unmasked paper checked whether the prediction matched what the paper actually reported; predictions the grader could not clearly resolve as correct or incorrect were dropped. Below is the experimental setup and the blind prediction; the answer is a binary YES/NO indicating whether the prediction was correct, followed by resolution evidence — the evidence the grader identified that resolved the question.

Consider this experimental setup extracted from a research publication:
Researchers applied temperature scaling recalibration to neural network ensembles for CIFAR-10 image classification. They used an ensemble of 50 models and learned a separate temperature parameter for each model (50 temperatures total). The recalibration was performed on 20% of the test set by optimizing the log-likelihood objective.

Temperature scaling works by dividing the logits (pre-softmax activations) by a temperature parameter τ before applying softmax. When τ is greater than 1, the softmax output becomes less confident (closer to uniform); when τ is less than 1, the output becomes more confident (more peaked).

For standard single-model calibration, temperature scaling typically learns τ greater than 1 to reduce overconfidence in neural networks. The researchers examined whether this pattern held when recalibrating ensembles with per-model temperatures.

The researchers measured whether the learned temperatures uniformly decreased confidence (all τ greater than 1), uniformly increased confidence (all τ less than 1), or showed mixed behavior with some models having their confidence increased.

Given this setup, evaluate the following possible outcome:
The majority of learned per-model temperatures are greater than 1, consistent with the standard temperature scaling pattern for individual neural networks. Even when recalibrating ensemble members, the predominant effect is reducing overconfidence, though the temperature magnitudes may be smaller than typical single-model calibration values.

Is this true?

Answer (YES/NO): YES